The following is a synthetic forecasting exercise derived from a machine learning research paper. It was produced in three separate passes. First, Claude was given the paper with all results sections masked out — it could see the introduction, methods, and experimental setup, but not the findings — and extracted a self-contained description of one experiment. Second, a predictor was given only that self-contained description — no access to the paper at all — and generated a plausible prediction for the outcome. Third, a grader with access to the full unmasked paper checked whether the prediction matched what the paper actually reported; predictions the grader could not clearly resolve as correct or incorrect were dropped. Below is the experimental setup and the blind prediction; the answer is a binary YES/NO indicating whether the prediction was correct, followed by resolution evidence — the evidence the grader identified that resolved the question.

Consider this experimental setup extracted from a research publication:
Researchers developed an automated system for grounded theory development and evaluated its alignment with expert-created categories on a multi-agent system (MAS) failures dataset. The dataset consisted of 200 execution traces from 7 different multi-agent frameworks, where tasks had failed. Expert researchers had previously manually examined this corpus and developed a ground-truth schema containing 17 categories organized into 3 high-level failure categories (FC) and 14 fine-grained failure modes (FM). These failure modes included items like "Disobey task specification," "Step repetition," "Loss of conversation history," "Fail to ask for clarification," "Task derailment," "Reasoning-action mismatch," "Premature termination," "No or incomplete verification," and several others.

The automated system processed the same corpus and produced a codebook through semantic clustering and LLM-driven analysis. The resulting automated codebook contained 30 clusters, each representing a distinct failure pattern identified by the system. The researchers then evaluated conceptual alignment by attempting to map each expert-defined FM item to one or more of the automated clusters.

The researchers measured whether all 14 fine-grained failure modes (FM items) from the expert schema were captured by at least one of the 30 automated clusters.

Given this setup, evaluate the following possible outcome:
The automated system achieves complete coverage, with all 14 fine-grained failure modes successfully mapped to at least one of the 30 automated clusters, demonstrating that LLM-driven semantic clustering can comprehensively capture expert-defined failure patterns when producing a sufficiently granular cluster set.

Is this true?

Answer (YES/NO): NO